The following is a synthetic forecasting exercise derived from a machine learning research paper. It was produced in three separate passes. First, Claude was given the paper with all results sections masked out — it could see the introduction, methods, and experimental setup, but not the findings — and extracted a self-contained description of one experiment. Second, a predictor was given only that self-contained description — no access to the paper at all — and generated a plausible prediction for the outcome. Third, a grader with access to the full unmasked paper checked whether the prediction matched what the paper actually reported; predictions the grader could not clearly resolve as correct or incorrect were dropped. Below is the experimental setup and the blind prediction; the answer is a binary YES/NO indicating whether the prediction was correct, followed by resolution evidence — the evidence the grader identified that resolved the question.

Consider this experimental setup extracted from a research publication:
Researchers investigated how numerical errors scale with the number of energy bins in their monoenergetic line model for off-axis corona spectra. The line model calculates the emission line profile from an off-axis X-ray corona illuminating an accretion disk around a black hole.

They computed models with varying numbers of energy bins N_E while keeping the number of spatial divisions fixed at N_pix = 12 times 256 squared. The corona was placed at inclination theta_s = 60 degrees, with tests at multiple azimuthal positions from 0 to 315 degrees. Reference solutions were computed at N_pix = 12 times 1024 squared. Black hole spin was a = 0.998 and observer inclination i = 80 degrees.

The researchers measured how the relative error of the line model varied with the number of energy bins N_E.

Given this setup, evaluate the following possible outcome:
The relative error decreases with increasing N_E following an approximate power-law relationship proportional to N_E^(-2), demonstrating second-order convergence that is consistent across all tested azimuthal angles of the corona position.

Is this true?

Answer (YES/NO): NO